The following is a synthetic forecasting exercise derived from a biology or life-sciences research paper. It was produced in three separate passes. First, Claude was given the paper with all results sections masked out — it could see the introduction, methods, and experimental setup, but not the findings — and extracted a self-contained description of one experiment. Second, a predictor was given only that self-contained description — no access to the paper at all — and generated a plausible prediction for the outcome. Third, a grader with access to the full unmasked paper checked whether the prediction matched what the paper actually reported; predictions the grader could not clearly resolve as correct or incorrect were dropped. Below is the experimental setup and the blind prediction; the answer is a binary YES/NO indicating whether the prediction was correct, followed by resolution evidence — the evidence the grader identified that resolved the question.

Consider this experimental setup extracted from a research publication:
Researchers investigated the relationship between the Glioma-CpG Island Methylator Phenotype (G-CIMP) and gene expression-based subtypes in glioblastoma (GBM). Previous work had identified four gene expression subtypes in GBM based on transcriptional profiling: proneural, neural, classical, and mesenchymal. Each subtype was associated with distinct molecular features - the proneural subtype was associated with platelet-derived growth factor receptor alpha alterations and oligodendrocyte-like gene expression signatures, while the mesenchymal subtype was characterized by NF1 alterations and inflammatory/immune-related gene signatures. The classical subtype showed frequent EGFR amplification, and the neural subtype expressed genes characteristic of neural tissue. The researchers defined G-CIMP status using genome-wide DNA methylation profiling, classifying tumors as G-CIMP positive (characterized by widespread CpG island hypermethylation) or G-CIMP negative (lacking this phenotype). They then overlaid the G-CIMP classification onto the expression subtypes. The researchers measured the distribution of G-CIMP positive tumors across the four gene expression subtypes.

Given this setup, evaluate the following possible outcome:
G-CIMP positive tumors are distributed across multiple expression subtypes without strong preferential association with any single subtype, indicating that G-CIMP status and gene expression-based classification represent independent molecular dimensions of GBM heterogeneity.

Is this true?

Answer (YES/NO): NO